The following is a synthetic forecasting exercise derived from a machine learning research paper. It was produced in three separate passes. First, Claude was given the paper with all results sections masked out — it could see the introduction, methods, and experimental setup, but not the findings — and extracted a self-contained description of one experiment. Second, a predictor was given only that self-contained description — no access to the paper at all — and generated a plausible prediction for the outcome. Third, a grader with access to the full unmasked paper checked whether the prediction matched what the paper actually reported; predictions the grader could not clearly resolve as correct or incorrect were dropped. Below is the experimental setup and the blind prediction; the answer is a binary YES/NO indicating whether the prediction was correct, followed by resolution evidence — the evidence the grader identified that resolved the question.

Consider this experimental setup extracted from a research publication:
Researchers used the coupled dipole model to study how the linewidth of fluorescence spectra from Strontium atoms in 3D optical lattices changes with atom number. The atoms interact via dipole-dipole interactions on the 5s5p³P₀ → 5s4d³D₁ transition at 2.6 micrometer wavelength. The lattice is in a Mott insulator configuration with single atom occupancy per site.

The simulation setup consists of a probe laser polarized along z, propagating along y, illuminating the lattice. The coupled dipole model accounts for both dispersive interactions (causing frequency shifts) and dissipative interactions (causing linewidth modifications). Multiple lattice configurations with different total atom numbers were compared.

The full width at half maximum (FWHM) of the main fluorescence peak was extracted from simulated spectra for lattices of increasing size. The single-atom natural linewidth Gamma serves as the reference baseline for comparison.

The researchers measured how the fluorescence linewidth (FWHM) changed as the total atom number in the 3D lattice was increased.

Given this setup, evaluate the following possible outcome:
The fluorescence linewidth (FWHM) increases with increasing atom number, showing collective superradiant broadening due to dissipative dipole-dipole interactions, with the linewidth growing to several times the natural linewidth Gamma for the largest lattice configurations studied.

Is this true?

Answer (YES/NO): YES